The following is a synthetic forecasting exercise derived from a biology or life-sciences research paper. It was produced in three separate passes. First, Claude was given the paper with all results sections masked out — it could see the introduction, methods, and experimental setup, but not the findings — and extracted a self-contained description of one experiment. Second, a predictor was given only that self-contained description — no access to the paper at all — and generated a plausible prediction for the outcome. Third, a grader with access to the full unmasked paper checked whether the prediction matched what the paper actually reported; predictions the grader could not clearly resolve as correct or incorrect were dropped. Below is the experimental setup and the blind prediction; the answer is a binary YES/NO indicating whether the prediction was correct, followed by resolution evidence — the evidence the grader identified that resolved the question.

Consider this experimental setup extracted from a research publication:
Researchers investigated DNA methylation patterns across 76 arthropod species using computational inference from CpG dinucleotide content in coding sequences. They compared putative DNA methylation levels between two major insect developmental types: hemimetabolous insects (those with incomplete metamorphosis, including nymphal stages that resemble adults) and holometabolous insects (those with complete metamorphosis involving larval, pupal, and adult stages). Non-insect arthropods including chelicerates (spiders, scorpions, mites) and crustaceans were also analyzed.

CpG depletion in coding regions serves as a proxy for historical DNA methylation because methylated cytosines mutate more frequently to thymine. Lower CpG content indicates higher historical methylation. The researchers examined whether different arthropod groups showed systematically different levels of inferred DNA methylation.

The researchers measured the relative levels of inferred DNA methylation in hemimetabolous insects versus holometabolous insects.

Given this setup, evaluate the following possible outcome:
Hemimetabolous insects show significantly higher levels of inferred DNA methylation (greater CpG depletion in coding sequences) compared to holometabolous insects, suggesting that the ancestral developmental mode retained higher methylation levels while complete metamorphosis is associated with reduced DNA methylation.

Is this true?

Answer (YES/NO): YES